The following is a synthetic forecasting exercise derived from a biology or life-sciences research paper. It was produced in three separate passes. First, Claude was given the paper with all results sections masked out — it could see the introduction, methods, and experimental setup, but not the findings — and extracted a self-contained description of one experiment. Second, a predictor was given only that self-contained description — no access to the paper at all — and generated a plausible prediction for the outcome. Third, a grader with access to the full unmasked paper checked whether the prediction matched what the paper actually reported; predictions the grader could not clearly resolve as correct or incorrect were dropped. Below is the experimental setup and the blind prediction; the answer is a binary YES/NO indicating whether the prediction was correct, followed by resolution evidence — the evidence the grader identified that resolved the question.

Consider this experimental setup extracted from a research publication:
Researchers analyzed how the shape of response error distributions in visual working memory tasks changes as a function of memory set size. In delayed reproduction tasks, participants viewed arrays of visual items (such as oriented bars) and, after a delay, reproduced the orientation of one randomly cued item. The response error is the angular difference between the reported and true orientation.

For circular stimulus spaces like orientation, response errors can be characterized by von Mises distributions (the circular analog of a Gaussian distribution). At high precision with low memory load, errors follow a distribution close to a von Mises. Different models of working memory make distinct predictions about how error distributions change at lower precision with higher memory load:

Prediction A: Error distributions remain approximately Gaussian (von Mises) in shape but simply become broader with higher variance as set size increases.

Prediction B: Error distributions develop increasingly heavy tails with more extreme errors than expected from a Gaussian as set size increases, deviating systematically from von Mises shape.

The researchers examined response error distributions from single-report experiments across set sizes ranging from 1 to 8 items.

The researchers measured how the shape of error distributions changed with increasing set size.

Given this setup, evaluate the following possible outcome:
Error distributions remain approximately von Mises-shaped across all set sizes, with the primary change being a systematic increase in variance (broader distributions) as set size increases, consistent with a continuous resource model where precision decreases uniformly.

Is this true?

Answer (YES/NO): NO